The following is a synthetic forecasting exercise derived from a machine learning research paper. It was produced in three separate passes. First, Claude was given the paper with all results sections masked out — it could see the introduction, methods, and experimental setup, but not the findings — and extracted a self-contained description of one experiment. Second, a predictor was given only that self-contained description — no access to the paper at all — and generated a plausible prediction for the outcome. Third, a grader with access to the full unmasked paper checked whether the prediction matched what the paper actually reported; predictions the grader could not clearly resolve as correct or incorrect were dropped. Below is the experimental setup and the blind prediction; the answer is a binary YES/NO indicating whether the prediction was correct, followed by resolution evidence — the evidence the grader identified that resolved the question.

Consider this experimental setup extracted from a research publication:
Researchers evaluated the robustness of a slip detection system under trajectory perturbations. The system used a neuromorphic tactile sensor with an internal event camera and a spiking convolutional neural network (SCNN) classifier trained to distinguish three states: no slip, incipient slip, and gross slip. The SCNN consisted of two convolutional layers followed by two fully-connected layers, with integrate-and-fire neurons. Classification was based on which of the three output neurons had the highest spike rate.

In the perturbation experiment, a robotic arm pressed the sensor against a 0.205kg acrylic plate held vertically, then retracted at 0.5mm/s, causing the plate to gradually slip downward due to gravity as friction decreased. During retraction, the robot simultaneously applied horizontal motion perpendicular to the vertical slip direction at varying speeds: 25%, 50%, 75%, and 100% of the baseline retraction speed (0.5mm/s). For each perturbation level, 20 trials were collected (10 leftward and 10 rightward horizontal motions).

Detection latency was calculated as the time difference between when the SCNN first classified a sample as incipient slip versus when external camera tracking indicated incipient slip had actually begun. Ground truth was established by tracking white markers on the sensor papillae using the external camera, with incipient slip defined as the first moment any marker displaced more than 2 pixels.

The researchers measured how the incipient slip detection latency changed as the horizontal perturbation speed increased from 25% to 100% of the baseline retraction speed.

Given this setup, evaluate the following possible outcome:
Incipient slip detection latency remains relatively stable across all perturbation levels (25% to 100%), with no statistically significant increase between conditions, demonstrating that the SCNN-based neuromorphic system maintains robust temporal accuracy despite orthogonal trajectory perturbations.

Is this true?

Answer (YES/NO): NO